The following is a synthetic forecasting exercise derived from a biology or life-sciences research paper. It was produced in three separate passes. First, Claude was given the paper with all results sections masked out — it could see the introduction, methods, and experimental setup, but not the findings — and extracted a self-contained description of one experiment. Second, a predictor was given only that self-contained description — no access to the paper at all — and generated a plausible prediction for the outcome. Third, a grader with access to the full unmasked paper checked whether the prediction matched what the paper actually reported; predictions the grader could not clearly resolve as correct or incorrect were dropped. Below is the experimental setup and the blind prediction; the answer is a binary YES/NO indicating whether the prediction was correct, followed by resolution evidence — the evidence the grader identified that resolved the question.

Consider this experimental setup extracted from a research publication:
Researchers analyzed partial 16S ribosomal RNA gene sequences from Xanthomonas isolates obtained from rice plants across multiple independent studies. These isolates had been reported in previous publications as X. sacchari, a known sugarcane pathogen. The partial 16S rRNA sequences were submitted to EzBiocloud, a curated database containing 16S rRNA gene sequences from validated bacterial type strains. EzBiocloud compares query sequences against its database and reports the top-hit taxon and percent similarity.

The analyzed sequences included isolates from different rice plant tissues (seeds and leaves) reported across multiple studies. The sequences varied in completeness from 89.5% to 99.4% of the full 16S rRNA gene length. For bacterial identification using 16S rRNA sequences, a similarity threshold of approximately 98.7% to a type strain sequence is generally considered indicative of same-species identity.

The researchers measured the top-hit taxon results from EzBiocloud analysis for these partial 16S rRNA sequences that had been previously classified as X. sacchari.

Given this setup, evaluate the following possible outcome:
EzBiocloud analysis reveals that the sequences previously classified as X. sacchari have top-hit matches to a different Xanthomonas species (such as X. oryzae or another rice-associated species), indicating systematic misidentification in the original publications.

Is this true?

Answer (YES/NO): YES